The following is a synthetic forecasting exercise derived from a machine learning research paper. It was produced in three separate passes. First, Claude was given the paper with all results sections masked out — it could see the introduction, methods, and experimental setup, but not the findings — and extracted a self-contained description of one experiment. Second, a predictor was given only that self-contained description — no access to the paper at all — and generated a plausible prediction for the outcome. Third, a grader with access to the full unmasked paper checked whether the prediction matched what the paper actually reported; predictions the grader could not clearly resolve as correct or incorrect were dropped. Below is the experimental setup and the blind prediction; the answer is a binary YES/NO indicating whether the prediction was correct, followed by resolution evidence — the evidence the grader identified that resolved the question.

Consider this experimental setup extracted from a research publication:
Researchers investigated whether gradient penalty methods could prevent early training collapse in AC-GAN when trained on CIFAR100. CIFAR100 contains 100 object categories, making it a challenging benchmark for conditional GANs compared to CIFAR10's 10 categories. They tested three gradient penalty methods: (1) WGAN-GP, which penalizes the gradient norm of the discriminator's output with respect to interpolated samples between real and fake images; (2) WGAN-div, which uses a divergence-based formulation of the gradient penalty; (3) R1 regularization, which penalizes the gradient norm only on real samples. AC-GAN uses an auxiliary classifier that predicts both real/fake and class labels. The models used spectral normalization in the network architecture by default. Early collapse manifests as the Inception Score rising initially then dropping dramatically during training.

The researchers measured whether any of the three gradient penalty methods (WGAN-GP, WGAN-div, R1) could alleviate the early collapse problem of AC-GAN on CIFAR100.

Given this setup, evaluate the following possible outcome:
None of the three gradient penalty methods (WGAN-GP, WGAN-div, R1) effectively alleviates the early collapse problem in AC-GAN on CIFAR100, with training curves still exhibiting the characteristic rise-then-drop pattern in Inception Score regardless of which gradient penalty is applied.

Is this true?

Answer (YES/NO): YES